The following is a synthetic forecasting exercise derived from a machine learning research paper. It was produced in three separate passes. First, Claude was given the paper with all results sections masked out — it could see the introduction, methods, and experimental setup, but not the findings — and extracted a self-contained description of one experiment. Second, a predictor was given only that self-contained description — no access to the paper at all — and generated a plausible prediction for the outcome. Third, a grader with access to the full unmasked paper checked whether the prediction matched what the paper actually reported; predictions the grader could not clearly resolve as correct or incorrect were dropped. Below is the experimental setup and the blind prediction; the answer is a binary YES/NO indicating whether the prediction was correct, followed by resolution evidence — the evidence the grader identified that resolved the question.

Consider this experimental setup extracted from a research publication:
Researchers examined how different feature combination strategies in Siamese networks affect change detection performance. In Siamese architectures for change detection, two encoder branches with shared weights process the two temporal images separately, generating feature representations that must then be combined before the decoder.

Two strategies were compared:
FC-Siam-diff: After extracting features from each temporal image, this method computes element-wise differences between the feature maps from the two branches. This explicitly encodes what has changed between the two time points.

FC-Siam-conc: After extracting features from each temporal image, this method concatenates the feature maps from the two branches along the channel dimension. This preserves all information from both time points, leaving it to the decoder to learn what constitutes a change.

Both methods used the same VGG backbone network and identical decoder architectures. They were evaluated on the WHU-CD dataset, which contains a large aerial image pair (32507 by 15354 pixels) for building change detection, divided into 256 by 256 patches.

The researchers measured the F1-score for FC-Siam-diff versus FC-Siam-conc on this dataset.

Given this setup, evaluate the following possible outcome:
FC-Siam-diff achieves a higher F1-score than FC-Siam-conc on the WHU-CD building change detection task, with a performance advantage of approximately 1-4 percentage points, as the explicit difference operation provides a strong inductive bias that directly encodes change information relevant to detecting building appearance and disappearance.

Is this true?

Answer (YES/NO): NO